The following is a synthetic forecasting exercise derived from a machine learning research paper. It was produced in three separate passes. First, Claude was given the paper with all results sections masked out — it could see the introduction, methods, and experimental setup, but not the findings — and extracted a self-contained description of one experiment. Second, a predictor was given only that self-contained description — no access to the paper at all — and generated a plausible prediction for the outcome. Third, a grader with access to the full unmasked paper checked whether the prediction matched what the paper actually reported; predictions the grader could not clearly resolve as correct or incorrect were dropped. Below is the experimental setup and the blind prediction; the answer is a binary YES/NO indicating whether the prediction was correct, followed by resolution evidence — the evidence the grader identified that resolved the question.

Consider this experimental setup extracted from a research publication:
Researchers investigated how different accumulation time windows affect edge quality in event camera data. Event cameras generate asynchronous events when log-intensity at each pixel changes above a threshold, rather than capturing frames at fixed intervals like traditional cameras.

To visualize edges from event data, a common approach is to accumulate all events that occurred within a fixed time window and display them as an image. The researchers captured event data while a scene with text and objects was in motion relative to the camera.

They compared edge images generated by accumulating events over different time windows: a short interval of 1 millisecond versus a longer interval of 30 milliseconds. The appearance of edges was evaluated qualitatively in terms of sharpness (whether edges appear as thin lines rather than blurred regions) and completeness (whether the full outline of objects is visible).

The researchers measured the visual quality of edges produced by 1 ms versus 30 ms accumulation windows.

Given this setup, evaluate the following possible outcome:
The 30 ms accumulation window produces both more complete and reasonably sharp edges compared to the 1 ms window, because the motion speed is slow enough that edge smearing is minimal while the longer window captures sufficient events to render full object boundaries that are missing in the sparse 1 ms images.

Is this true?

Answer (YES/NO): NO